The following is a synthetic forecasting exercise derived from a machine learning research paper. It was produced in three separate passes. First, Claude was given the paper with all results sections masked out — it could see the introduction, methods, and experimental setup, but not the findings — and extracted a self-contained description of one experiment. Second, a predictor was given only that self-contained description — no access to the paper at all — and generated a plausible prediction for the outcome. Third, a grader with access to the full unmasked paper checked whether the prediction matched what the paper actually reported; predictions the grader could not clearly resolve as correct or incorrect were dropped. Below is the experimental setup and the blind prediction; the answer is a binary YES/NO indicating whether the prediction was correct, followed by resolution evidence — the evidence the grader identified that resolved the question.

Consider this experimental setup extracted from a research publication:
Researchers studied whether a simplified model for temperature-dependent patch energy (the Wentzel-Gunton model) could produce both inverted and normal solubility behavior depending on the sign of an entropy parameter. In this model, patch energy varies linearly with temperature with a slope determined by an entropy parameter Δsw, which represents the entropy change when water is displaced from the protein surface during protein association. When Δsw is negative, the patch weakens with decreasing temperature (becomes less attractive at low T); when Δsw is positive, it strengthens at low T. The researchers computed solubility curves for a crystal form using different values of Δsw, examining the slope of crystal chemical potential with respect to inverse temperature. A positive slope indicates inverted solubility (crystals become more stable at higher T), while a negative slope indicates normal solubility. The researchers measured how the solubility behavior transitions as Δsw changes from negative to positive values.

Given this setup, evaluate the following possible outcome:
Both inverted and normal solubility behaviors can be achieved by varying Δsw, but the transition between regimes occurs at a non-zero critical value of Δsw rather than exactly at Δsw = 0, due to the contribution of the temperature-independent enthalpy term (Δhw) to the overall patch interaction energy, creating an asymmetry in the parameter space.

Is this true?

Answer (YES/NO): NO